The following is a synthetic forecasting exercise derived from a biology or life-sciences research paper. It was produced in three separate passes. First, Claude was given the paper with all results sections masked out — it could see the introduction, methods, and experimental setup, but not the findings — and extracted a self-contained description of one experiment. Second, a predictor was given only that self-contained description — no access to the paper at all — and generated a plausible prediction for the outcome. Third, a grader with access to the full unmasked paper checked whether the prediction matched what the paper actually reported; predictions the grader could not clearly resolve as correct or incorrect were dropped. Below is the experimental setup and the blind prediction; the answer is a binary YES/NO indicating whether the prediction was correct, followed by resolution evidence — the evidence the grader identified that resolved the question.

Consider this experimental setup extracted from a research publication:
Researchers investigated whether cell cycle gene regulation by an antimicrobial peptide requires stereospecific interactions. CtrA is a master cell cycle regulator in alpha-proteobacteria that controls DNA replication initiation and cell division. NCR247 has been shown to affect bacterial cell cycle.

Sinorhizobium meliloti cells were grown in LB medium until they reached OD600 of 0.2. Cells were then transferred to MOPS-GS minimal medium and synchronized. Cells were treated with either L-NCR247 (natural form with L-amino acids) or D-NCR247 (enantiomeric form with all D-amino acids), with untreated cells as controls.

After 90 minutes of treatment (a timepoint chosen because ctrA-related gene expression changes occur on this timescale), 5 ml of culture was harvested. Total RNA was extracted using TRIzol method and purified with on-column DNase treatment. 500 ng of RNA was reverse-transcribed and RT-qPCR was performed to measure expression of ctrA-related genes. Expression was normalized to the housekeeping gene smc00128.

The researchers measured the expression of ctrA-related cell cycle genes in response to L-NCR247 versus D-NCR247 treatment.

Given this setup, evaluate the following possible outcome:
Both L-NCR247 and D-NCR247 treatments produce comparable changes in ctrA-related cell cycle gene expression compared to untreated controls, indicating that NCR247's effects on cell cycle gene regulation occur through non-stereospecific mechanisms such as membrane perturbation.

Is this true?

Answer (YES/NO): NO